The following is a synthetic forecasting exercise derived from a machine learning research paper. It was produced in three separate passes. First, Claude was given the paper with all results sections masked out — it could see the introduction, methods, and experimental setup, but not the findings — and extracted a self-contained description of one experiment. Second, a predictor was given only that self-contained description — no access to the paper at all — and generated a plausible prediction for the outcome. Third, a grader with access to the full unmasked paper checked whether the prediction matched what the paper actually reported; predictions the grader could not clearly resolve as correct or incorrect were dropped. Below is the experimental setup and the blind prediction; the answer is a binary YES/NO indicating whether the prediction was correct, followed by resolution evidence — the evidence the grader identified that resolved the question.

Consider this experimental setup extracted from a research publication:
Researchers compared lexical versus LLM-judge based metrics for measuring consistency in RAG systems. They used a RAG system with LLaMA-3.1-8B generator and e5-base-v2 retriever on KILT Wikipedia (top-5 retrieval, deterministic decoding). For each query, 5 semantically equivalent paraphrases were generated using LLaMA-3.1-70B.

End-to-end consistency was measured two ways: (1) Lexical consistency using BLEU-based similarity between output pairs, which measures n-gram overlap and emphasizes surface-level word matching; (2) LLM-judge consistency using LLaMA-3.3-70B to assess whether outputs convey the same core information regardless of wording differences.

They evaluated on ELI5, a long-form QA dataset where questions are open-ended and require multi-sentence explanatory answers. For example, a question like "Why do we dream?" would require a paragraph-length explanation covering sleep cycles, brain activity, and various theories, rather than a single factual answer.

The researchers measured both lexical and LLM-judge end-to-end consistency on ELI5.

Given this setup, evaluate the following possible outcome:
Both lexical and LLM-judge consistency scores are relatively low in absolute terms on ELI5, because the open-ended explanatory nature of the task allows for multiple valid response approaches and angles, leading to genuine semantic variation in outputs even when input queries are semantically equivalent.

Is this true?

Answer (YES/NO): NO